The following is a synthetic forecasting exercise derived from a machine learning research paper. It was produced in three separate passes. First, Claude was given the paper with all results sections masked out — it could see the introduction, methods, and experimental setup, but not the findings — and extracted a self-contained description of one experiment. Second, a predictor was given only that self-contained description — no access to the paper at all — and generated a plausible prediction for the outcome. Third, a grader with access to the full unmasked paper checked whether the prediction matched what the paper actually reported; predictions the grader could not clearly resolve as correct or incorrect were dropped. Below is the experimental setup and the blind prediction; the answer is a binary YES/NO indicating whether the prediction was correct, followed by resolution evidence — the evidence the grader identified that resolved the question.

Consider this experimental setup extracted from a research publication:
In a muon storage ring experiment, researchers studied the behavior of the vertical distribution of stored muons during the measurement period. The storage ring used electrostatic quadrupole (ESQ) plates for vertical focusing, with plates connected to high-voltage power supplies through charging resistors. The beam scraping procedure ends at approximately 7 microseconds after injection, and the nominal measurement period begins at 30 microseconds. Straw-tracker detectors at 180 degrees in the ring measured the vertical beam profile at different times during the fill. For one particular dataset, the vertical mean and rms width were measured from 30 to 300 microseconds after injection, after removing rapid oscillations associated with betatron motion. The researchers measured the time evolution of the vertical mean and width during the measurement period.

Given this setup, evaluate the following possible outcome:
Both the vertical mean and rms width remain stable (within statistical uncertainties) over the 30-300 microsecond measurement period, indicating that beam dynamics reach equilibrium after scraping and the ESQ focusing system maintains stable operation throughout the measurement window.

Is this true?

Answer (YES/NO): NO